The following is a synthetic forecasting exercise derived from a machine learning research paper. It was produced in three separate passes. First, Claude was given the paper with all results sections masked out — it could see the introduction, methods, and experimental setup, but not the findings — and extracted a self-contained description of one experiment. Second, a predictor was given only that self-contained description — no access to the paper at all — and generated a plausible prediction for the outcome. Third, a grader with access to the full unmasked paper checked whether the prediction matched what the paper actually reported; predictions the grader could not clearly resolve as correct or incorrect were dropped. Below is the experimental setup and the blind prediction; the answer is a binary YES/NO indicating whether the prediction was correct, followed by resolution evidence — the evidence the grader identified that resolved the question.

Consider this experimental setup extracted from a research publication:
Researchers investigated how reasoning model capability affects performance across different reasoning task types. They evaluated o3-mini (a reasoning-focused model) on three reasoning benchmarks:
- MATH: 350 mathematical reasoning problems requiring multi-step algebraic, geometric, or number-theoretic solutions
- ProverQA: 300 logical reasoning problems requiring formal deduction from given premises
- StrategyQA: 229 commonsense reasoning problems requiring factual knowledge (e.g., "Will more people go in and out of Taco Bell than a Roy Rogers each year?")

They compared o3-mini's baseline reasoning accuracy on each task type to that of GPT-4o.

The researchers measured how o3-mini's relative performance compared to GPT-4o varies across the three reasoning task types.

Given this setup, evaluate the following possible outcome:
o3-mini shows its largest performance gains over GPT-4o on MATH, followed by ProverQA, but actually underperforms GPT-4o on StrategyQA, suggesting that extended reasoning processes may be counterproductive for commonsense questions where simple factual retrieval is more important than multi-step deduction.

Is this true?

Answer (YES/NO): YES